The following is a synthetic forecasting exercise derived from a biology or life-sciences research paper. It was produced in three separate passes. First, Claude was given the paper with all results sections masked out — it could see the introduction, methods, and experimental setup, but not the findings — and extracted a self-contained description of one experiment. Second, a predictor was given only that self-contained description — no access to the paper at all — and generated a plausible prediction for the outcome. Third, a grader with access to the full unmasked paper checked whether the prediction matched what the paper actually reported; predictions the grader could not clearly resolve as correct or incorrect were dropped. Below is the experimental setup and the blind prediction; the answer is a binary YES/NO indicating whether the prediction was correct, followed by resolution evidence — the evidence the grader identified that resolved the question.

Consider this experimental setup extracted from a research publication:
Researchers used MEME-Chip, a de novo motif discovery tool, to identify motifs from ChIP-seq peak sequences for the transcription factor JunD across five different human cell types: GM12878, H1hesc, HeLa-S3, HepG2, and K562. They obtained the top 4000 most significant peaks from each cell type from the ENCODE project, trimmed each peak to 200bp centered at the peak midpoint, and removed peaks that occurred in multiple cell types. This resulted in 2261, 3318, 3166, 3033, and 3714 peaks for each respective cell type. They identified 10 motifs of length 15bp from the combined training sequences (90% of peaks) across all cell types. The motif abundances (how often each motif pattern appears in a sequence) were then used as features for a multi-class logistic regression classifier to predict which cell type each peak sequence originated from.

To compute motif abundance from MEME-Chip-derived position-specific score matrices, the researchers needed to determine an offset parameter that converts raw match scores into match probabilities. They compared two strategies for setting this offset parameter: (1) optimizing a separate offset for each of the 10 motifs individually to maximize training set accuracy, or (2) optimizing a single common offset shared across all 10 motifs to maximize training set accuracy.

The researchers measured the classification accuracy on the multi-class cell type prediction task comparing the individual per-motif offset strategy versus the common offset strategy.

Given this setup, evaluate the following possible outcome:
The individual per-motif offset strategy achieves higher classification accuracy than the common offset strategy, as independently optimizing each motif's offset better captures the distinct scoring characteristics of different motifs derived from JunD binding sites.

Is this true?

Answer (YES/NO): NO